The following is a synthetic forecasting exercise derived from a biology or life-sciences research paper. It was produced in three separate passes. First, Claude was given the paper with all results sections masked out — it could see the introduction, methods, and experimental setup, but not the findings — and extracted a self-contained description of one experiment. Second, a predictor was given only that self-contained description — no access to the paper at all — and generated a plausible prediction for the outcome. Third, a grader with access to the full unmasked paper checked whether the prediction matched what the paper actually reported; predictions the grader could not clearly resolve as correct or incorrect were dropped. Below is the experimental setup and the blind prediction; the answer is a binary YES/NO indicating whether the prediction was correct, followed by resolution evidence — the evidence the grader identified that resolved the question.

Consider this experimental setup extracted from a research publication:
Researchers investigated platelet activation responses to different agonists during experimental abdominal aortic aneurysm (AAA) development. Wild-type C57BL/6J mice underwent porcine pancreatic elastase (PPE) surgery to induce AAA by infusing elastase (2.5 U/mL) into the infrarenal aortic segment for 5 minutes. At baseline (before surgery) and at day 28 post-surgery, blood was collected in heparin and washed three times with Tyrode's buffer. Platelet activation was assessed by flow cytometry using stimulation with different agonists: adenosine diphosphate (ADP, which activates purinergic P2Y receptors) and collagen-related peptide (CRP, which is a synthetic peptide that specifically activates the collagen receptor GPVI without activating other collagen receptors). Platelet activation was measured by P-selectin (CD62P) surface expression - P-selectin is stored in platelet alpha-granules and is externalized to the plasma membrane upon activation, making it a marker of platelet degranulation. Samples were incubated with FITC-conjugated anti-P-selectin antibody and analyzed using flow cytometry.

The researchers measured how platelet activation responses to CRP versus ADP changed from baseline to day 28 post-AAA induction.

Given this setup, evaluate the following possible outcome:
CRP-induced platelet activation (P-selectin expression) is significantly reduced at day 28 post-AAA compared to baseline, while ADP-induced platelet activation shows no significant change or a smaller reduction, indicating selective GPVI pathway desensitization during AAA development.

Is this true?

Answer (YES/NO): NO